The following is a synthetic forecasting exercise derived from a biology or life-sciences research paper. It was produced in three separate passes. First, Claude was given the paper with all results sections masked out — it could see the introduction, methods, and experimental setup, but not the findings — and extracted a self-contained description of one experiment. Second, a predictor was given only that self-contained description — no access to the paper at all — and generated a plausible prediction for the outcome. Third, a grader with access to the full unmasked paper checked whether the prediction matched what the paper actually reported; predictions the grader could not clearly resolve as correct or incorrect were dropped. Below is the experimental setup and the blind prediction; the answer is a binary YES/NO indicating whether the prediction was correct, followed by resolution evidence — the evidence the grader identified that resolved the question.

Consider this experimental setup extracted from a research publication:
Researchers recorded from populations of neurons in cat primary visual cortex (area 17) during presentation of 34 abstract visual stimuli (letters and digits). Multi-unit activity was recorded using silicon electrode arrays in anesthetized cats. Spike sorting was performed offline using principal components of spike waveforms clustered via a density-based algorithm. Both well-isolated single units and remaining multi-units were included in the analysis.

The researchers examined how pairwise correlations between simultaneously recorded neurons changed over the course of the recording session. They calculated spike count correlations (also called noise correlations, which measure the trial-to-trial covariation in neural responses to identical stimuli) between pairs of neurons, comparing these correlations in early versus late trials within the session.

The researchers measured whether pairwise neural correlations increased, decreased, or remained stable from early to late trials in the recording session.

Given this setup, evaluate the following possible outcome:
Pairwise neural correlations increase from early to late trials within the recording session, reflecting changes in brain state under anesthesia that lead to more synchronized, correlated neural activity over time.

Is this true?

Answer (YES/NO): NO